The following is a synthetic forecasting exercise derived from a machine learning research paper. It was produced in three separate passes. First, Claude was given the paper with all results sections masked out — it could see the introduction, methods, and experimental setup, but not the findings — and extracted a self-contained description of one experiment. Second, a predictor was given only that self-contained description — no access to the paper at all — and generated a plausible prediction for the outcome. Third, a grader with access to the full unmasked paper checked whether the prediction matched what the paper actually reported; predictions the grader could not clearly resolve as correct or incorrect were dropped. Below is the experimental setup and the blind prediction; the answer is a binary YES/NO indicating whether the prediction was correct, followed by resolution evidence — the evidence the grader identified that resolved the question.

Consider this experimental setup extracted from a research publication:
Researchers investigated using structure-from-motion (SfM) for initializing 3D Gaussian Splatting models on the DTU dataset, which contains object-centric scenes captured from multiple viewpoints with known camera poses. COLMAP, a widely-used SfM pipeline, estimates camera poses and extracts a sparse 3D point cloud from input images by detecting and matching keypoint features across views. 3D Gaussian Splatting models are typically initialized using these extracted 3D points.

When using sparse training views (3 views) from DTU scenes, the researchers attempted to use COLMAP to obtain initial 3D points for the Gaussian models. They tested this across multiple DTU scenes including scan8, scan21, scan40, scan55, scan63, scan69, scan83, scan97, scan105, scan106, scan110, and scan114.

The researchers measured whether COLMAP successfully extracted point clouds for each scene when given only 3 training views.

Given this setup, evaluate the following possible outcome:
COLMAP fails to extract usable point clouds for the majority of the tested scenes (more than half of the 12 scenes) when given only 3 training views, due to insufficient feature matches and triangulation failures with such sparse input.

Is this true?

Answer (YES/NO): NO